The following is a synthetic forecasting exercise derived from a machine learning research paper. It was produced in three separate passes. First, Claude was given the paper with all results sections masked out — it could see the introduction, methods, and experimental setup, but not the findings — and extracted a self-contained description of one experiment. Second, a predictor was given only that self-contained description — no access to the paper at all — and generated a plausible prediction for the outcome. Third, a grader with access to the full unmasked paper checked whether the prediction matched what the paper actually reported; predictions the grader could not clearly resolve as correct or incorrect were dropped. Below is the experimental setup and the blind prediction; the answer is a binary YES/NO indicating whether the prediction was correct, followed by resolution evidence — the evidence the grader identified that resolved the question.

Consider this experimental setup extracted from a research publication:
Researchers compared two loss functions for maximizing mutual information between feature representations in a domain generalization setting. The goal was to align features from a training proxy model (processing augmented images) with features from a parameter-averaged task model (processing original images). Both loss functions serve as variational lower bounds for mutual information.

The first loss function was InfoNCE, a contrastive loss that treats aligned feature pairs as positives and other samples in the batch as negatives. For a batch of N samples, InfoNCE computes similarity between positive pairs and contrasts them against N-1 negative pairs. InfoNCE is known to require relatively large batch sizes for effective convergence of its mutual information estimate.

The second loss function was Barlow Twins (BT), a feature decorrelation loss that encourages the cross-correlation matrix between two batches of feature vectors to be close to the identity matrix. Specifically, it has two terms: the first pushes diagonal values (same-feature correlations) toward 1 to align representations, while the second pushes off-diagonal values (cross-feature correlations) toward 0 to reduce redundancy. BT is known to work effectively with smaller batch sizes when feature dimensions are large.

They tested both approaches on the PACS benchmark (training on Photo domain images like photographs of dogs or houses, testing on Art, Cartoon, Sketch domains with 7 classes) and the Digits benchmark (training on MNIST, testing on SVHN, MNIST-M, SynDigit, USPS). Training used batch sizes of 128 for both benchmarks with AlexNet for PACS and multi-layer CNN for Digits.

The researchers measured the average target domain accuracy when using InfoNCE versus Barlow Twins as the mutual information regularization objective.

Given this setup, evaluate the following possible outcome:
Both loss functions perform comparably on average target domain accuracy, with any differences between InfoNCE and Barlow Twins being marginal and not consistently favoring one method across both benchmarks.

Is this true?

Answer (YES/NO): NO